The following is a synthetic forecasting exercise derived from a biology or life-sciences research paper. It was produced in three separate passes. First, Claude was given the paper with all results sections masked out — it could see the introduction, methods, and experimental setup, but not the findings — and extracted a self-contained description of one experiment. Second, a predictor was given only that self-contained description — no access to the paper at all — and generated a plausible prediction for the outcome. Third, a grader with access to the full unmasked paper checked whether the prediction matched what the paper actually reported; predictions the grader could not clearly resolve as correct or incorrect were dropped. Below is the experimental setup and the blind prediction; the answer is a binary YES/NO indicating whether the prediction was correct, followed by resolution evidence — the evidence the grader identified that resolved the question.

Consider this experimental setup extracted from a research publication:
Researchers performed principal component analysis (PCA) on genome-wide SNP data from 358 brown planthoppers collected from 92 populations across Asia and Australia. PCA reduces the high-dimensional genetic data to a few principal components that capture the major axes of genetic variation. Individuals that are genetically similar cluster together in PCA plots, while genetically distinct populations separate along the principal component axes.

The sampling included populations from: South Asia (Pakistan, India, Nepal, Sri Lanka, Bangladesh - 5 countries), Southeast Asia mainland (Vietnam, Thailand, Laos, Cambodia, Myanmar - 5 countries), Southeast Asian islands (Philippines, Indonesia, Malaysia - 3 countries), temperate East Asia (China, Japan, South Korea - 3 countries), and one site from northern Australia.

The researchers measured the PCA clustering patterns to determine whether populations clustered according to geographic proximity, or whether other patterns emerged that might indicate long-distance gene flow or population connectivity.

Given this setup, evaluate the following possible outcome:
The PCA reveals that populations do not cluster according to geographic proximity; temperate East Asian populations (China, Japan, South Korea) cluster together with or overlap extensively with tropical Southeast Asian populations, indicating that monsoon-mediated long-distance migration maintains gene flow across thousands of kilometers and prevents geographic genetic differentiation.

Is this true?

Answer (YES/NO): YES